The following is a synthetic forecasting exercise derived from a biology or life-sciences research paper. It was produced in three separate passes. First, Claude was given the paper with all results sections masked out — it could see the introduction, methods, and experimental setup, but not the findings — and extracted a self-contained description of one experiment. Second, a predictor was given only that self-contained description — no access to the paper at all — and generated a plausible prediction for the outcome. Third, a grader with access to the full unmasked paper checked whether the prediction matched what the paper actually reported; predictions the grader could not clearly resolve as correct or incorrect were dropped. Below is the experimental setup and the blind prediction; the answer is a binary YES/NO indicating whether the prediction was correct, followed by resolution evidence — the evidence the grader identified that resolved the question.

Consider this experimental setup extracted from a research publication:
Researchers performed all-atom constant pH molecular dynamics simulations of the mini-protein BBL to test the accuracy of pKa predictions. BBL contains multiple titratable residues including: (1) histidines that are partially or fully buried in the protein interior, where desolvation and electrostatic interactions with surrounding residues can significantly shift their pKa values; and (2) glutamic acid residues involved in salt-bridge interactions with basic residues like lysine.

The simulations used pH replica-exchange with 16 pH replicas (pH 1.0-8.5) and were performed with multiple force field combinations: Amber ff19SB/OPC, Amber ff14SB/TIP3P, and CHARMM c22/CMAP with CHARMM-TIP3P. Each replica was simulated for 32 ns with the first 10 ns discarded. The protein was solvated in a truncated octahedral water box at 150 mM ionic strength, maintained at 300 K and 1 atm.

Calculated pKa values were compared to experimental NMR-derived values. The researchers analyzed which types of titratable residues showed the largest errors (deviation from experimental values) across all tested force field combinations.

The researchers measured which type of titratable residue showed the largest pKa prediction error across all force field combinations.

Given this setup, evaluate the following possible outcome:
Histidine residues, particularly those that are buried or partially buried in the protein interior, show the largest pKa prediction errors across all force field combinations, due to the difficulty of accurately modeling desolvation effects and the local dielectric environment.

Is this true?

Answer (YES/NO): YES